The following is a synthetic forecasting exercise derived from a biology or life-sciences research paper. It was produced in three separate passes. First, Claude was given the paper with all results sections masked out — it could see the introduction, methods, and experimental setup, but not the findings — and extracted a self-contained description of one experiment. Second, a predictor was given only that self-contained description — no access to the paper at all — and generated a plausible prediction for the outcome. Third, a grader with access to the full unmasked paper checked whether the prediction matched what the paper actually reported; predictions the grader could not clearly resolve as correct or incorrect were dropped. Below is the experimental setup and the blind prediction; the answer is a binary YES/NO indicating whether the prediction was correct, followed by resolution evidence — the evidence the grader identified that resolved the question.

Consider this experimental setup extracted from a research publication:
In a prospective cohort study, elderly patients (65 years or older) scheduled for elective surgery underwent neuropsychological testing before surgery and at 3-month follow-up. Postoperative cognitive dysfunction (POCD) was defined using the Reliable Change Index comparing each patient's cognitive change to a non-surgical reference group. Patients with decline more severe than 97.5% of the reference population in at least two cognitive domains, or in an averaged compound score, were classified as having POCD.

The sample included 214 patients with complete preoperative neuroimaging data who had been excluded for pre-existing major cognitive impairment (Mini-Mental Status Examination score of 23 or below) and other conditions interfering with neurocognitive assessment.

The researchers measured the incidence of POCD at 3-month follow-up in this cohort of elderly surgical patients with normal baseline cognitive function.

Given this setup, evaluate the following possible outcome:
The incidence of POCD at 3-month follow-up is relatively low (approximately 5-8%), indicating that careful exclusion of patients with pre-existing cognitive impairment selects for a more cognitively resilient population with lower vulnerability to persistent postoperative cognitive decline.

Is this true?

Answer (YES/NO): NO